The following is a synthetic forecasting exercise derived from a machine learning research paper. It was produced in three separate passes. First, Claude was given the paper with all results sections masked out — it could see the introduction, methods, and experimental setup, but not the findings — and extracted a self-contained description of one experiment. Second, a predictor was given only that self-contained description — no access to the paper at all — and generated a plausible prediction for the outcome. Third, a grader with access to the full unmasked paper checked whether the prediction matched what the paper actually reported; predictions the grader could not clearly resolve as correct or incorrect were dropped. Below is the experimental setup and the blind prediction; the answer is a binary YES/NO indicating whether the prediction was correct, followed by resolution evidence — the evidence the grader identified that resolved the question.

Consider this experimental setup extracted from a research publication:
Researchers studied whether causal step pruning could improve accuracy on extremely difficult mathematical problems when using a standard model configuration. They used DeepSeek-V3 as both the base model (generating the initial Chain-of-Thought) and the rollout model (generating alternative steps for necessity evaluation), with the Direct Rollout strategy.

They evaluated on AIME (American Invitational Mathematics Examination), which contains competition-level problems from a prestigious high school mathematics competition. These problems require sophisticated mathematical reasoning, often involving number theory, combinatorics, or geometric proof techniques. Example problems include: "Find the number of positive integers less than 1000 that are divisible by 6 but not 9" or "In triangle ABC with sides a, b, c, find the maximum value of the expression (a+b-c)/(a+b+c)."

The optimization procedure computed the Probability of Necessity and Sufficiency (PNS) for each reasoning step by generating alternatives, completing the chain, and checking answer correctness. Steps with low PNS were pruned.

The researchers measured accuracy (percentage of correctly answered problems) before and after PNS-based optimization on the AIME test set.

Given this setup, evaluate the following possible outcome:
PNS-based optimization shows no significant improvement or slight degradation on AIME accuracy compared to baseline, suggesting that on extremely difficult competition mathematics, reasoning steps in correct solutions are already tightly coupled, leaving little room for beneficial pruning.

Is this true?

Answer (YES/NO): YES